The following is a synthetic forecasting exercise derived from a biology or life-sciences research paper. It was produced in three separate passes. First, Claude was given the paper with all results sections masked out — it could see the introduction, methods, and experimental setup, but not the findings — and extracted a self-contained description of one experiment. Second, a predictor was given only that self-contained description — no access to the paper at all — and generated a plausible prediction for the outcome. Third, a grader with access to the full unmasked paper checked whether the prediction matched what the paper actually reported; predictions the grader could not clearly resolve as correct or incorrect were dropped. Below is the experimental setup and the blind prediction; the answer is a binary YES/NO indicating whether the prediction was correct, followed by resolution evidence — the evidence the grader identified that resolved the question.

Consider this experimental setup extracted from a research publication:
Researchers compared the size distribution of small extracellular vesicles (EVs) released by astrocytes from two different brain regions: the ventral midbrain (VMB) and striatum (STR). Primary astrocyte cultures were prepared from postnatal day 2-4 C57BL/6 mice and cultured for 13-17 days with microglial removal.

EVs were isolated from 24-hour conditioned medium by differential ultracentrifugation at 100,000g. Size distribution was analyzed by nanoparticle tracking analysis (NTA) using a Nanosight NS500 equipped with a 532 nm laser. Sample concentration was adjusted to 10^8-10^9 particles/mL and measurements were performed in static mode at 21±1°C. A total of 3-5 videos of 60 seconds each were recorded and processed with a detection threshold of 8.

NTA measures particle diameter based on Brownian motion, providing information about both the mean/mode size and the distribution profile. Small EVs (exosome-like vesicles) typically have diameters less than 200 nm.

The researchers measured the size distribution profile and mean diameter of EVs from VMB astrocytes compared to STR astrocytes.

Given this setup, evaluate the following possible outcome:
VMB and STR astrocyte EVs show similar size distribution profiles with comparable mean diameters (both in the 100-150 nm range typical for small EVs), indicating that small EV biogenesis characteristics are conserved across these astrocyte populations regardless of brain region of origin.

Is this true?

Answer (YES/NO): YES